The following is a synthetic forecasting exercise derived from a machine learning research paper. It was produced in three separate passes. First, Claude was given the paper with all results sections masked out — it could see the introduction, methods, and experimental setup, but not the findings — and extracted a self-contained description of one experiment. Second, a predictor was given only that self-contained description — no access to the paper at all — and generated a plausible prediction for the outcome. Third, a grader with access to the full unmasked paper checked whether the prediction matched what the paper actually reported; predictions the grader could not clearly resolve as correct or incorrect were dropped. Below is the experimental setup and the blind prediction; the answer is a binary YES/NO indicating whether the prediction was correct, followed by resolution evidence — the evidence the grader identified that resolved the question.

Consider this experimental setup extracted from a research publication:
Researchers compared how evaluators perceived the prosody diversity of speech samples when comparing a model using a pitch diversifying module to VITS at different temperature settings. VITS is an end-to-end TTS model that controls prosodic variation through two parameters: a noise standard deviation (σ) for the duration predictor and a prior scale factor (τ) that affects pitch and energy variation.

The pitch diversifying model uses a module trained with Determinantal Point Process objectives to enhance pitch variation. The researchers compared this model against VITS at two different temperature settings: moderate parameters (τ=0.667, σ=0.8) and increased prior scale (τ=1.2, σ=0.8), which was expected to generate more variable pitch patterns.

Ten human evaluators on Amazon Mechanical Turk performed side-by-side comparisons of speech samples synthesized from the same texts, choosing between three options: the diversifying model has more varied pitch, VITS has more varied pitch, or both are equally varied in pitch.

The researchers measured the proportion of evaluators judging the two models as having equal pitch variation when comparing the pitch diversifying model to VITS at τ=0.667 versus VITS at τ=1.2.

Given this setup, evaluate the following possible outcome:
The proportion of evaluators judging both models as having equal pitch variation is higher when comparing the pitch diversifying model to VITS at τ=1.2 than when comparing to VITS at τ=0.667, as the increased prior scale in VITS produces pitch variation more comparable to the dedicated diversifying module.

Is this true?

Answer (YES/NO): YES